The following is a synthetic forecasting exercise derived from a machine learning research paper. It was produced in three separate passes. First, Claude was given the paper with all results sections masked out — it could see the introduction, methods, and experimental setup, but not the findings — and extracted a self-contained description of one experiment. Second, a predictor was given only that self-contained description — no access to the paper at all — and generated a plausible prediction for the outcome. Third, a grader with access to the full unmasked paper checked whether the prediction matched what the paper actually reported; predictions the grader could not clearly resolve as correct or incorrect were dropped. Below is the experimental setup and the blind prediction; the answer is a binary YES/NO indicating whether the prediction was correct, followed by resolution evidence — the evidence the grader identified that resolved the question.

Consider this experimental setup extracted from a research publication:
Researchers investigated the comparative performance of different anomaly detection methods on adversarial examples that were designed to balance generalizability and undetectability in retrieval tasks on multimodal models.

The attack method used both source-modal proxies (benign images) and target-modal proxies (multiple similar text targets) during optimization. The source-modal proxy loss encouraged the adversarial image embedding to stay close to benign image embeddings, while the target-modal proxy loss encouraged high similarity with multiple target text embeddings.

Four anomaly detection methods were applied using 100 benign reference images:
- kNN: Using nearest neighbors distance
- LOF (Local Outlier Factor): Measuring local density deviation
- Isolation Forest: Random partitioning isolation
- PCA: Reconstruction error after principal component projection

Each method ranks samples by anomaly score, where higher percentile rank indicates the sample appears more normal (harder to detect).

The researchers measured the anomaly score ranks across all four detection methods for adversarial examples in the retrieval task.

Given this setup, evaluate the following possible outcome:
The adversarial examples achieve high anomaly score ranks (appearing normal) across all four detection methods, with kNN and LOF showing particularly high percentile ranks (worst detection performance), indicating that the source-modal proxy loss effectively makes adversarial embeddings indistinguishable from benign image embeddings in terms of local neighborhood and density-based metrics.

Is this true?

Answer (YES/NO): NO